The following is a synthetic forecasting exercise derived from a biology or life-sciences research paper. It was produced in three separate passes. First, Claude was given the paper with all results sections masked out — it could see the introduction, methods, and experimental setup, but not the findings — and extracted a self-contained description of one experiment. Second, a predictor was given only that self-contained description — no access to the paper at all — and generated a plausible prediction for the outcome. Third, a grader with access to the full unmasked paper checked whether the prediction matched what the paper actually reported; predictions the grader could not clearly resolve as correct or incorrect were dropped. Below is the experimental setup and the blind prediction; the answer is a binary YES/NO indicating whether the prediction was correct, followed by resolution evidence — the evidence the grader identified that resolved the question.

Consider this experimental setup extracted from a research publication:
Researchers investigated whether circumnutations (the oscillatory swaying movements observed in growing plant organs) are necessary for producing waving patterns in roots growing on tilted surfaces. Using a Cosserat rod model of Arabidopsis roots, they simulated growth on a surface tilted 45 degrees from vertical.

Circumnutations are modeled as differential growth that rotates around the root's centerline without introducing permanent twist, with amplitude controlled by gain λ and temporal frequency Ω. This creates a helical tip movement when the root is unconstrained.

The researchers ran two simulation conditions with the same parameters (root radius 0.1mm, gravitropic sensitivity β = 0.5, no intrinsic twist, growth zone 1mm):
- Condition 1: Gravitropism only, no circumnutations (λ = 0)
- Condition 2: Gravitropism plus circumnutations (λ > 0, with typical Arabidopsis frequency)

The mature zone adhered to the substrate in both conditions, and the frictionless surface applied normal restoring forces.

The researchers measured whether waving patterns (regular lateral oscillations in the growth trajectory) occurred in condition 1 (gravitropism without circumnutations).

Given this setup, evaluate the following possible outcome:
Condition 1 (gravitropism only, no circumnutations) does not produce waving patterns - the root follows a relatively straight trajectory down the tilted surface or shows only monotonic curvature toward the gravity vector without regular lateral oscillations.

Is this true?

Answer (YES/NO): NO